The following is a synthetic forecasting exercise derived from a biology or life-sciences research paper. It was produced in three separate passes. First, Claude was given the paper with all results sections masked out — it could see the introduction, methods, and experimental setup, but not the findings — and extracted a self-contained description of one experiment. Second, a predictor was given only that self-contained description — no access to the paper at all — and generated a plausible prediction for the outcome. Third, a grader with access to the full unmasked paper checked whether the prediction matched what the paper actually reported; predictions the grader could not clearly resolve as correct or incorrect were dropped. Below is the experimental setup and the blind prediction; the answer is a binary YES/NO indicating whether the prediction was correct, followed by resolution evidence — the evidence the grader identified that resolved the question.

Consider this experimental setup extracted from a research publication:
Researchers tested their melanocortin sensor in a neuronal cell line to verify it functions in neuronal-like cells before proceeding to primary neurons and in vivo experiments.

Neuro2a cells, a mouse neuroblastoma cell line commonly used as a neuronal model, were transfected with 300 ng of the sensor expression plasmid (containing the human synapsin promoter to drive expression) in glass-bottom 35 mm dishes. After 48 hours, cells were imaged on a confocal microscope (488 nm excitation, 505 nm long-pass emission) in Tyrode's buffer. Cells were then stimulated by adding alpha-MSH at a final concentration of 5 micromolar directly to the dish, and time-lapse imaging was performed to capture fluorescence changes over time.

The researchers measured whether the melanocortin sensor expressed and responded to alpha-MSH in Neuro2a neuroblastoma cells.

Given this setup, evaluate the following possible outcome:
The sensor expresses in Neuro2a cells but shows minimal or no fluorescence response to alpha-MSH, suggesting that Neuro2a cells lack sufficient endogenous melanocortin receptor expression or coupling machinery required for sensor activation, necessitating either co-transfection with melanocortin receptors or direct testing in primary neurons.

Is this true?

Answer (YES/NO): NO